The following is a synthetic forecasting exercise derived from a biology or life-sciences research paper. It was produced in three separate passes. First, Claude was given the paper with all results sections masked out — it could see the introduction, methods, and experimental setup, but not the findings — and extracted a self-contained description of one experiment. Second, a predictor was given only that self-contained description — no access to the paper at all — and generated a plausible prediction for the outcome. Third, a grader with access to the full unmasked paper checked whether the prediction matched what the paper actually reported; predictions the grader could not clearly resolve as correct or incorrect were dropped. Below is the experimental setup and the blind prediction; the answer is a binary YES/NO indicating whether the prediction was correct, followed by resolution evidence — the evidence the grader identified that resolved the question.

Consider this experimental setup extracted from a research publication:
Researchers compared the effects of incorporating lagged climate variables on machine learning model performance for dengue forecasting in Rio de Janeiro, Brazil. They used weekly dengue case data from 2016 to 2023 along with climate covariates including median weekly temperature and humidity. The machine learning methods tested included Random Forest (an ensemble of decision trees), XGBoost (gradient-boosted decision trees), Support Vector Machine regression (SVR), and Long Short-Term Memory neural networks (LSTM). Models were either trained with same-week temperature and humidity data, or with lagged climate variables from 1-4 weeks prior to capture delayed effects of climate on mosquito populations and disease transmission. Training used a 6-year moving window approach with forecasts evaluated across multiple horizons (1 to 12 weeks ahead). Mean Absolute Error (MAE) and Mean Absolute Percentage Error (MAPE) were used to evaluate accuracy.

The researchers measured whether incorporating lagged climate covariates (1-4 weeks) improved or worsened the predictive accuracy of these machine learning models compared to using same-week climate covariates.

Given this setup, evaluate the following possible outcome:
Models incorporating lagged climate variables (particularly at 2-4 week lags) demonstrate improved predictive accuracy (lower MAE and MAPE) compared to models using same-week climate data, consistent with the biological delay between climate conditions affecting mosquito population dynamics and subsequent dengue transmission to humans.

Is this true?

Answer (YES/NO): NO